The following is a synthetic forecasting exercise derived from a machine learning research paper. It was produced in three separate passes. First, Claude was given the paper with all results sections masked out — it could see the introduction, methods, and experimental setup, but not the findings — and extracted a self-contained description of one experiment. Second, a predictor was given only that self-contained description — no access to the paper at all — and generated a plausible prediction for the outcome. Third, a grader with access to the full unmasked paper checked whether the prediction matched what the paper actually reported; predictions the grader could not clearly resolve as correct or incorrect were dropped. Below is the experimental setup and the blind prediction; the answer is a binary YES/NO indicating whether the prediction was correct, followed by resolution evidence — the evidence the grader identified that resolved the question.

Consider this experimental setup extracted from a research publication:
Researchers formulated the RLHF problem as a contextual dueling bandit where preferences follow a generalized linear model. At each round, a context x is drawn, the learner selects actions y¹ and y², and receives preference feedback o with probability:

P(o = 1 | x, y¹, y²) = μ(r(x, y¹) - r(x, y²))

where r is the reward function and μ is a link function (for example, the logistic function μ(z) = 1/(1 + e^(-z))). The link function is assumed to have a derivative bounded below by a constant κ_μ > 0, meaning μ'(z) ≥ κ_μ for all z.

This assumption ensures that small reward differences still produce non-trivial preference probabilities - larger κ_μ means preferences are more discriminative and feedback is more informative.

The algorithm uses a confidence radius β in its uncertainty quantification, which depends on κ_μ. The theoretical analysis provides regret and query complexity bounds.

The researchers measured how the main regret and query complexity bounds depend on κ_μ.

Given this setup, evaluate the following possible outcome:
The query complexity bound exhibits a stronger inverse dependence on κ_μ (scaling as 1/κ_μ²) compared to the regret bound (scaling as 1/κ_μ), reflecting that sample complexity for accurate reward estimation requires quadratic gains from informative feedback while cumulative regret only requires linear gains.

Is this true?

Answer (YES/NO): NO